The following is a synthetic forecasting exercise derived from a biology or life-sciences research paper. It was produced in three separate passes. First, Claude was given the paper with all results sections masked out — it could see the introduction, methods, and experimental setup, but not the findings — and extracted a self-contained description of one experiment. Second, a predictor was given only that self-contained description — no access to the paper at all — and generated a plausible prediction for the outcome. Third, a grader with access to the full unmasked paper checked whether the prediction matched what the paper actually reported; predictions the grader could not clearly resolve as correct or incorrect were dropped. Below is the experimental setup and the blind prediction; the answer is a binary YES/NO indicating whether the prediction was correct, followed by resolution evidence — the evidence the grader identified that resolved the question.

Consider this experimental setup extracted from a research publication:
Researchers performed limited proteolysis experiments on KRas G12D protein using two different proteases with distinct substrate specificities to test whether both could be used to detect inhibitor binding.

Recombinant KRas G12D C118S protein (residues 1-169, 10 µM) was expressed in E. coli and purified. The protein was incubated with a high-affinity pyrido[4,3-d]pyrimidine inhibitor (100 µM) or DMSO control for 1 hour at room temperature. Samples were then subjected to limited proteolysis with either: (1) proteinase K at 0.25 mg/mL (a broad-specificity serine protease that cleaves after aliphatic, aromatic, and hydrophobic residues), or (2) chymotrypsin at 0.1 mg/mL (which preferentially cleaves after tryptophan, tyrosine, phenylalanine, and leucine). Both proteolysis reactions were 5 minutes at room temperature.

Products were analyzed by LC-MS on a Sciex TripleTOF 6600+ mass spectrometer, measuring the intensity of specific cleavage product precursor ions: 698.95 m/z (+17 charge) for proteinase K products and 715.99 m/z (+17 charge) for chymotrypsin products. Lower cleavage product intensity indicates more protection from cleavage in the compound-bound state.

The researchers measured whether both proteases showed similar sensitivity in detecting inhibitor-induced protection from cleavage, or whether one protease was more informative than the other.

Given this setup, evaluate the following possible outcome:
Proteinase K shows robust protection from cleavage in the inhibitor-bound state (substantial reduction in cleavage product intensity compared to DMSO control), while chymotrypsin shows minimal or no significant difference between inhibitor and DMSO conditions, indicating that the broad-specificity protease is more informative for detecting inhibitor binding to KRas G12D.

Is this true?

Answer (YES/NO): NO